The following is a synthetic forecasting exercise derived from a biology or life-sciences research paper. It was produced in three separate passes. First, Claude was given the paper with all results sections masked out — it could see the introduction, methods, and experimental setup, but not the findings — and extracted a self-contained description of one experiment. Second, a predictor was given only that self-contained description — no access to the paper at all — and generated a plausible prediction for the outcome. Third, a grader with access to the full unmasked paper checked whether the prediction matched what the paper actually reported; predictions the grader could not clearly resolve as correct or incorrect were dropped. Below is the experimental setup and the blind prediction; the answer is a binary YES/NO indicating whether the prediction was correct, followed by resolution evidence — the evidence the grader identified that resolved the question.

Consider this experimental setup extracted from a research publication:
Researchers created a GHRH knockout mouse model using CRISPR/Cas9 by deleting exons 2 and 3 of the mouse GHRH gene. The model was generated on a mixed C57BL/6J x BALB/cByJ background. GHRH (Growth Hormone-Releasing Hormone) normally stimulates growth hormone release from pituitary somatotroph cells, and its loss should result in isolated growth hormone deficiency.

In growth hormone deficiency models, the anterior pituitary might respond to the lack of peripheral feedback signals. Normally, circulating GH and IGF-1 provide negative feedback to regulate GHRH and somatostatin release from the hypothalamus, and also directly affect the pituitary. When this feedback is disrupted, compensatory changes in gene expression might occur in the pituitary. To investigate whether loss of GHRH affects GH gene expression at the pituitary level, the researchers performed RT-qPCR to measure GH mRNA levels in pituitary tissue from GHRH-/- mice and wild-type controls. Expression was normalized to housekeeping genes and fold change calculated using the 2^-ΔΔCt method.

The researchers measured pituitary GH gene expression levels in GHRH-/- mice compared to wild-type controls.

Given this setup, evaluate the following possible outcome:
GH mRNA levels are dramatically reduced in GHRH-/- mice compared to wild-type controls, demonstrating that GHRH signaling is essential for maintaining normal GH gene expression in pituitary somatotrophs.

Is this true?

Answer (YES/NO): YES